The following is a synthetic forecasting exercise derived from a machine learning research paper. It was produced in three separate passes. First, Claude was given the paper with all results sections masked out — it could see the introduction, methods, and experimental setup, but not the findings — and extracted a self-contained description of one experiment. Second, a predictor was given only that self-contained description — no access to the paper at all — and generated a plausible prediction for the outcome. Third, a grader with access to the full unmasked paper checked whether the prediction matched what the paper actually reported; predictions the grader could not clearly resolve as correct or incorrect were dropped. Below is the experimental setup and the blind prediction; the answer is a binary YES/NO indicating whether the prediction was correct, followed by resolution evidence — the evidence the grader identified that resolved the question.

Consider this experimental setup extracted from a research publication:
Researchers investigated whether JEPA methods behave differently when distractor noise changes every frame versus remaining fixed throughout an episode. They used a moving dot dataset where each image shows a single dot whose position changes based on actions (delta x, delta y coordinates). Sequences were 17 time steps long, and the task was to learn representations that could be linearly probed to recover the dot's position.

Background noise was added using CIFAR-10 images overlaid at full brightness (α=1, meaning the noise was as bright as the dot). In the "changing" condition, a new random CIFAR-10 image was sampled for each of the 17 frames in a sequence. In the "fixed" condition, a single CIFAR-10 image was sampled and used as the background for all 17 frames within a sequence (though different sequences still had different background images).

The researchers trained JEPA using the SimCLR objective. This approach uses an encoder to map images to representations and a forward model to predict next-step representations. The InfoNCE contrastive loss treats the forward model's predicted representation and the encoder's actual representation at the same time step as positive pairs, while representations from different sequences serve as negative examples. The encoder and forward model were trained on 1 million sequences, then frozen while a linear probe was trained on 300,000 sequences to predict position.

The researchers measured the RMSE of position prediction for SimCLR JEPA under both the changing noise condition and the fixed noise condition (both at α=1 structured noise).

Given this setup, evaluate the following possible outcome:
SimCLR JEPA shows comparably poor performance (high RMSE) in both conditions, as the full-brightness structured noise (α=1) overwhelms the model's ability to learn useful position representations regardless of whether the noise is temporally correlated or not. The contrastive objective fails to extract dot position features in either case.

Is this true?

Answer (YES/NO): NO